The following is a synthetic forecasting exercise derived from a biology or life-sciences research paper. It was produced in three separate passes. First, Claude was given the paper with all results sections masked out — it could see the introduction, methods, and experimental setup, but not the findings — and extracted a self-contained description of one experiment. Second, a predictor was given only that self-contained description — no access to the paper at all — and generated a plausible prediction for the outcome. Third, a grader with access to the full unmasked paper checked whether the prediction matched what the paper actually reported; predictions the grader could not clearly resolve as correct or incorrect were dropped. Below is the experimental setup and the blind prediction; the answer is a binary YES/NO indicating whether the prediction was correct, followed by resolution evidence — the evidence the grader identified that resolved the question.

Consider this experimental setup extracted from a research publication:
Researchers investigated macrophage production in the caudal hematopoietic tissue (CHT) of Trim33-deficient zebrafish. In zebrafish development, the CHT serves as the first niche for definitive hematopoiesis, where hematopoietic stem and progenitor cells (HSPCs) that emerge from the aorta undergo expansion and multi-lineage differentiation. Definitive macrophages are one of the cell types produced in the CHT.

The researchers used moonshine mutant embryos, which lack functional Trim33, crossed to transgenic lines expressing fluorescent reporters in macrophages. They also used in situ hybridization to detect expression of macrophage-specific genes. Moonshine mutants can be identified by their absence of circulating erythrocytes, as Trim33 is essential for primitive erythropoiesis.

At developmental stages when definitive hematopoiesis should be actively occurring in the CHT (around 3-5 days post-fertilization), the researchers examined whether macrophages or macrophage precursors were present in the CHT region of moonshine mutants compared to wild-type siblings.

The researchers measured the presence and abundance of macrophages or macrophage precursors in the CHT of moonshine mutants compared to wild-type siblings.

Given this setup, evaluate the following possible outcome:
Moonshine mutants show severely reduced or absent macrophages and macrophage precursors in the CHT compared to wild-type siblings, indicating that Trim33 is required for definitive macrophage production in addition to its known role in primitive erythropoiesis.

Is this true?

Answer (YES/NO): YES